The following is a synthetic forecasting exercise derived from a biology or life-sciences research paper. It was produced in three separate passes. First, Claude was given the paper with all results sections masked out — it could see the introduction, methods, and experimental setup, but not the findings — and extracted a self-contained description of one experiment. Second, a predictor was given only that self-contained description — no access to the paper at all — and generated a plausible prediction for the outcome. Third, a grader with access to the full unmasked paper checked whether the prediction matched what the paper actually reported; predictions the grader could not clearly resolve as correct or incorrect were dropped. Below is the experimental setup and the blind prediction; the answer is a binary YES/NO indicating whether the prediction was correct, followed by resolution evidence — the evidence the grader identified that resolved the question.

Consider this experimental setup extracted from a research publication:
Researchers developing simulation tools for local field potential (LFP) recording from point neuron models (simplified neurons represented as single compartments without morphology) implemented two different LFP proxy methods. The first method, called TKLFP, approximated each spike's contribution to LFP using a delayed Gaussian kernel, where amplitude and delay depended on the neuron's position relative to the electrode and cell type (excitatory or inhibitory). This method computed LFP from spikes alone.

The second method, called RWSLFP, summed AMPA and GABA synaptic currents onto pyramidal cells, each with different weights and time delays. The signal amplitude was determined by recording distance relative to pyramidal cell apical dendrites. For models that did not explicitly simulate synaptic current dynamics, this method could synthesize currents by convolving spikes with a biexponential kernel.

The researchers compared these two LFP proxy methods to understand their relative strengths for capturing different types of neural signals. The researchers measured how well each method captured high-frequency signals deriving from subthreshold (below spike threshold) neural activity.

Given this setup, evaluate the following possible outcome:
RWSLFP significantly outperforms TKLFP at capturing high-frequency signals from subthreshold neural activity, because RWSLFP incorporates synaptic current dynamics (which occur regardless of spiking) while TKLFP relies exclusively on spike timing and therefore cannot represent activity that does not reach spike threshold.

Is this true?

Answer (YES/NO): YES